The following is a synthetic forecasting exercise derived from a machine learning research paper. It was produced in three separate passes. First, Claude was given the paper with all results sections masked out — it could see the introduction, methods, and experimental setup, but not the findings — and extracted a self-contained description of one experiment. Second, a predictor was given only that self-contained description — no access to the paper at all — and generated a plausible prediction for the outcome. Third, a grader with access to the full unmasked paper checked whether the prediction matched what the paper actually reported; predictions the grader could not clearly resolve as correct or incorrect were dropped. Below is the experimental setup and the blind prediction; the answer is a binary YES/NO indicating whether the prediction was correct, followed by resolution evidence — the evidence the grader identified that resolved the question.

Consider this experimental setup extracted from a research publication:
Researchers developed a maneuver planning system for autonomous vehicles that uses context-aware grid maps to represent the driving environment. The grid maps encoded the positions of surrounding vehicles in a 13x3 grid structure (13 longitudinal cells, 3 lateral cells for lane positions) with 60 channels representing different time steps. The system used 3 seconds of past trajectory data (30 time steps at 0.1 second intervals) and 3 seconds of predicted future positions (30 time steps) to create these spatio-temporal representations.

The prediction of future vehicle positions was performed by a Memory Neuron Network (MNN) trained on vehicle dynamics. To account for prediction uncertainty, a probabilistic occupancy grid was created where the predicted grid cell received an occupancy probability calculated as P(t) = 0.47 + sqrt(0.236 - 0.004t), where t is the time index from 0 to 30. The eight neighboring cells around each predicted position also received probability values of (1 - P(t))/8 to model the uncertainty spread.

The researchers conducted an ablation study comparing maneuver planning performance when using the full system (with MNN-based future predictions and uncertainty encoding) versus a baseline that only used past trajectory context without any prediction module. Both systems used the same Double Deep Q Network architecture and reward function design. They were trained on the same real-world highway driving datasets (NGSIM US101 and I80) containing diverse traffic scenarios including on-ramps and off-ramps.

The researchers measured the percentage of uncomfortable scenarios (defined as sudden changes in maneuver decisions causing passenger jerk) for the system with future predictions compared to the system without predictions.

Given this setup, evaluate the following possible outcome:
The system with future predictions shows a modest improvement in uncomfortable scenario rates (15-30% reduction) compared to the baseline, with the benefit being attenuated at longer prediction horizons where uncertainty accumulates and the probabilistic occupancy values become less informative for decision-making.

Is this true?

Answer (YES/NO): NO